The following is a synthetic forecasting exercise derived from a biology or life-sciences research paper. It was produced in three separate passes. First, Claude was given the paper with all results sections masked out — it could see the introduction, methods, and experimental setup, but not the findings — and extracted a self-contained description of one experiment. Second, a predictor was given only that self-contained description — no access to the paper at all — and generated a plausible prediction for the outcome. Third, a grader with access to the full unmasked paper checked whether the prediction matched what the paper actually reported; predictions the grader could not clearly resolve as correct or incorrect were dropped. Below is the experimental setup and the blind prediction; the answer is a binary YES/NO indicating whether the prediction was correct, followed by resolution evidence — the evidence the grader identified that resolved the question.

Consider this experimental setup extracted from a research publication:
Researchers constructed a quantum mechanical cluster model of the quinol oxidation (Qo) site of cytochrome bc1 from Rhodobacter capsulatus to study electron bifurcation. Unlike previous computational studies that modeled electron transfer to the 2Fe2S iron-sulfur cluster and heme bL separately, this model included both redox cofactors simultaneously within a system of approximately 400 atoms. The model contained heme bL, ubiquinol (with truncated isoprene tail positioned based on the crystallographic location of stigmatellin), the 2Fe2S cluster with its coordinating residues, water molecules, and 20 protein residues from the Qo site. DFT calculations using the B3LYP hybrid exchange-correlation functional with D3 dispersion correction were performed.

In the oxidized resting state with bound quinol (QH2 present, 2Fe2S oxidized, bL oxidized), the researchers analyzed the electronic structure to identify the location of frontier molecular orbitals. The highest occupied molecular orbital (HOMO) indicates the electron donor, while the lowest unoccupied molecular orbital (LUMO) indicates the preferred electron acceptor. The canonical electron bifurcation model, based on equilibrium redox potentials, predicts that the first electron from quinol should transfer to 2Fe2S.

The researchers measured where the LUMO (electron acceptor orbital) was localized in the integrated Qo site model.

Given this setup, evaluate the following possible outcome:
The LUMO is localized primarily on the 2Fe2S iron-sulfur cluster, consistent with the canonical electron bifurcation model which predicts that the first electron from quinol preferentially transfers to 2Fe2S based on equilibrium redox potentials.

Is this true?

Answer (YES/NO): NO